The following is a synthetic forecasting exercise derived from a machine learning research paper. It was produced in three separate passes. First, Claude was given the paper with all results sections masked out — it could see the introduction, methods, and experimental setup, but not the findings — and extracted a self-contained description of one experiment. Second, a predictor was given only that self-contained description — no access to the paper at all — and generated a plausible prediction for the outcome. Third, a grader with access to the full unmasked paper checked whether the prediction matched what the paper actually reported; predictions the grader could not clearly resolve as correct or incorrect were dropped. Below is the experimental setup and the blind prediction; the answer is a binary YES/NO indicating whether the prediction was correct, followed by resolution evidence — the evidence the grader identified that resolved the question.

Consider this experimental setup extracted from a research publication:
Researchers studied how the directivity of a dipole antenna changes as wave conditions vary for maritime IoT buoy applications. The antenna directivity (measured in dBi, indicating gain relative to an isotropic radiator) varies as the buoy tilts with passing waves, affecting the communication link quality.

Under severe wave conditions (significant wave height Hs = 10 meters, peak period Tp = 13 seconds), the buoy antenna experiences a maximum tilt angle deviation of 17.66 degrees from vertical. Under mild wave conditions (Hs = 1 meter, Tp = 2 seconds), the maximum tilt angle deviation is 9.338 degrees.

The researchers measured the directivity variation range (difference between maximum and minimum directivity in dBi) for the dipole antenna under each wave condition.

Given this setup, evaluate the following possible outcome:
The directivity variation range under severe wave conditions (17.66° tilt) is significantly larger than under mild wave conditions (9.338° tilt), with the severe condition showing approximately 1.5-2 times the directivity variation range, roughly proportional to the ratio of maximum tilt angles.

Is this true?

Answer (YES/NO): NO